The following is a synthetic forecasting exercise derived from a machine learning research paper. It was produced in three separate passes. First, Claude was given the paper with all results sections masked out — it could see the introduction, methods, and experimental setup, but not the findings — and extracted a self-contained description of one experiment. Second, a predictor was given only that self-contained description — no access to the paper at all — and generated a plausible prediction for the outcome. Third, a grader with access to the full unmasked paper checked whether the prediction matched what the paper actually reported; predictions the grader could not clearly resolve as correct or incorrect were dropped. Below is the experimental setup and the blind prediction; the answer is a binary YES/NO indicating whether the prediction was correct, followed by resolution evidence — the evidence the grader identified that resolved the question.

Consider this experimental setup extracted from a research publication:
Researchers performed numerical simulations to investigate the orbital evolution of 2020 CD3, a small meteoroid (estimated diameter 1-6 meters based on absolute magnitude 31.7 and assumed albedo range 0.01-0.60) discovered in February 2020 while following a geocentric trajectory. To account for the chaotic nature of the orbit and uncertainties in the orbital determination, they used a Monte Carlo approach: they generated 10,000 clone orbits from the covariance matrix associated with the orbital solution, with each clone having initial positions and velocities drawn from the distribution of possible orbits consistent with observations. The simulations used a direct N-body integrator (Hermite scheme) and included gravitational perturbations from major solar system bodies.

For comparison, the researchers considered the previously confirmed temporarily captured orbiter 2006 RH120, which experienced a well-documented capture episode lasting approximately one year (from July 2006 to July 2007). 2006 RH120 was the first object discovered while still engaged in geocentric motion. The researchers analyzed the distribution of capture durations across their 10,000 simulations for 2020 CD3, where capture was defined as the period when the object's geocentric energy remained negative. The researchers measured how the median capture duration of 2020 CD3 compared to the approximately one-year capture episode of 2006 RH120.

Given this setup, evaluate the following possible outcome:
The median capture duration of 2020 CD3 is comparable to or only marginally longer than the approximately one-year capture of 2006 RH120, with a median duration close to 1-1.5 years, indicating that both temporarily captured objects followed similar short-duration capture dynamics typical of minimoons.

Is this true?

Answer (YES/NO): NO